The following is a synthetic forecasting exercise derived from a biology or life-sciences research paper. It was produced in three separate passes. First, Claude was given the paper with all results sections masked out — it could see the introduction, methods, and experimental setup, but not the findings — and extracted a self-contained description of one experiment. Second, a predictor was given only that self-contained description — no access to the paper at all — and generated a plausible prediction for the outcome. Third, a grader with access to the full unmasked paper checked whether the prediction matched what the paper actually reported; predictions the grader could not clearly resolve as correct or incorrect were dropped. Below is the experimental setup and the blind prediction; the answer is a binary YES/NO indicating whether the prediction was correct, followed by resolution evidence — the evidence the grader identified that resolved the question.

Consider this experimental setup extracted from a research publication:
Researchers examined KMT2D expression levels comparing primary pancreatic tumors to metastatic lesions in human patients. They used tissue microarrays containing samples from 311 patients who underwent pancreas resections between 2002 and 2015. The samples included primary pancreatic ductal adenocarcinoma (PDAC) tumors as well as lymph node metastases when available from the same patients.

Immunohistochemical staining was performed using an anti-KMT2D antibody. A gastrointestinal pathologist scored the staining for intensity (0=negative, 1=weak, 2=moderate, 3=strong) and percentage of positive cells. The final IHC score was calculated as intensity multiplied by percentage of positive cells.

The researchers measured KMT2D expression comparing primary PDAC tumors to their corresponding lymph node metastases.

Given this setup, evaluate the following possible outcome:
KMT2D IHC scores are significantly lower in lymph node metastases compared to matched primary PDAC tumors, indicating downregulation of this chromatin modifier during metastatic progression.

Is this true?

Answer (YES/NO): YES